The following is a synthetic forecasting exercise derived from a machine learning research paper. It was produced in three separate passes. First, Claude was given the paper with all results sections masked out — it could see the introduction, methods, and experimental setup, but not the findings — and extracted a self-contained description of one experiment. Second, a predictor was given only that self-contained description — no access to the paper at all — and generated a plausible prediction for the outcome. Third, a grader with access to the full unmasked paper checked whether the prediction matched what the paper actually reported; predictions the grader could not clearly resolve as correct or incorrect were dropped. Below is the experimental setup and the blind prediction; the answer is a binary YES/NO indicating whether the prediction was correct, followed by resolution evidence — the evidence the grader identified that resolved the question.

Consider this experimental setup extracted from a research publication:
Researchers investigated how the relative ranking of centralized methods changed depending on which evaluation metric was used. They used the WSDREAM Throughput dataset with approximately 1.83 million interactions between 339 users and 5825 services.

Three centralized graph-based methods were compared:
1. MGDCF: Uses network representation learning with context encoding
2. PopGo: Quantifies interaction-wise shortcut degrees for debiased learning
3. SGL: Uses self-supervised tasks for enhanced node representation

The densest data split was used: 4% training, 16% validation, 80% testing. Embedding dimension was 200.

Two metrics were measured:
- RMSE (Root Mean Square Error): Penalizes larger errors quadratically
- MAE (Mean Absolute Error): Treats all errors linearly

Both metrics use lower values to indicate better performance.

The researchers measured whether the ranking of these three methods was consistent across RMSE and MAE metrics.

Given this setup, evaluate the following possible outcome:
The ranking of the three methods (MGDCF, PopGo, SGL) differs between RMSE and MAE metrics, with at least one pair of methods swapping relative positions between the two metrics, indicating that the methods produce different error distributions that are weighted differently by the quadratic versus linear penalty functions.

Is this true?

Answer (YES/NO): NO